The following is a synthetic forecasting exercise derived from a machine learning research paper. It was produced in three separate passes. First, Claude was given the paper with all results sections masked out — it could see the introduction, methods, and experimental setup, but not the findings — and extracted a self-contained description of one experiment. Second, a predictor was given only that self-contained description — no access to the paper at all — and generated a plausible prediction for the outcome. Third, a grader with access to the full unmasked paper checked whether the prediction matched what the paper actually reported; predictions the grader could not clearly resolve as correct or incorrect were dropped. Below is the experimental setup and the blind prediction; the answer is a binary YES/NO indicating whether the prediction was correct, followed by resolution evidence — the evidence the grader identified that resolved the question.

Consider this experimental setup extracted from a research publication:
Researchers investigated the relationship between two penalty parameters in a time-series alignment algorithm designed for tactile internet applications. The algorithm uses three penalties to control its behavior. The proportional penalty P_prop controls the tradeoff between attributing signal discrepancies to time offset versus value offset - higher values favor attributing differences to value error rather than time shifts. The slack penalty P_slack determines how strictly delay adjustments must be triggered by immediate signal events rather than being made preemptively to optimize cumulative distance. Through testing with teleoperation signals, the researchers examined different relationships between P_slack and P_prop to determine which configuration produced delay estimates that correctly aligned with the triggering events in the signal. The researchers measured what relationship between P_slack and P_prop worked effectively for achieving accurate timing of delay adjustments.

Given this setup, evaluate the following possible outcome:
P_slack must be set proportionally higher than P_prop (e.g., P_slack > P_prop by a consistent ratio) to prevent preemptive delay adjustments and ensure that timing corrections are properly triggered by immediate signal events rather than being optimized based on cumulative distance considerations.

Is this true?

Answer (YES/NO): NO